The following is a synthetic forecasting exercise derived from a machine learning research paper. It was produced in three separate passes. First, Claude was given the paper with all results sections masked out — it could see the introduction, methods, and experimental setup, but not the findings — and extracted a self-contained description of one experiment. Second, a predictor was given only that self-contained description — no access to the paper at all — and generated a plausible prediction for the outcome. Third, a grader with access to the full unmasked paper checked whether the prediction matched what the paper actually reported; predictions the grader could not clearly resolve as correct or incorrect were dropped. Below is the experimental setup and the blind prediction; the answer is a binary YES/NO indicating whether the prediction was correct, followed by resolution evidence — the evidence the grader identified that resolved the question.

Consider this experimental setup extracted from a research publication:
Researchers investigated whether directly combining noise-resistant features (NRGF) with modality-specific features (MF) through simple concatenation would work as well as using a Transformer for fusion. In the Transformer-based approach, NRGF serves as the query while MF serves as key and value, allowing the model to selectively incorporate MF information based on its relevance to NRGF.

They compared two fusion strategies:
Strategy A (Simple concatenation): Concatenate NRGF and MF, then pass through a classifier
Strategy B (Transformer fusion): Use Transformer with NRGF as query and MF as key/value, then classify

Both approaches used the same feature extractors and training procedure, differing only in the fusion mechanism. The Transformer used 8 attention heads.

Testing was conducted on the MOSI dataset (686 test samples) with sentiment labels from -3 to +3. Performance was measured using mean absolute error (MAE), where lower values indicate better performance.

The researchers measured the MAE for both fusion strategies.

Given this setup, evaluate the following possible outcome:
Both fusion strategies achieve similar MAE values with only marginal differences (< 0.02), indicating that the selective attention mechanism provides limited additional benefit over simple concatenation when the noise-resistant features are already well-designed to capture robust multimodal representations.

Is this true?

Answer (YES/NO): NO